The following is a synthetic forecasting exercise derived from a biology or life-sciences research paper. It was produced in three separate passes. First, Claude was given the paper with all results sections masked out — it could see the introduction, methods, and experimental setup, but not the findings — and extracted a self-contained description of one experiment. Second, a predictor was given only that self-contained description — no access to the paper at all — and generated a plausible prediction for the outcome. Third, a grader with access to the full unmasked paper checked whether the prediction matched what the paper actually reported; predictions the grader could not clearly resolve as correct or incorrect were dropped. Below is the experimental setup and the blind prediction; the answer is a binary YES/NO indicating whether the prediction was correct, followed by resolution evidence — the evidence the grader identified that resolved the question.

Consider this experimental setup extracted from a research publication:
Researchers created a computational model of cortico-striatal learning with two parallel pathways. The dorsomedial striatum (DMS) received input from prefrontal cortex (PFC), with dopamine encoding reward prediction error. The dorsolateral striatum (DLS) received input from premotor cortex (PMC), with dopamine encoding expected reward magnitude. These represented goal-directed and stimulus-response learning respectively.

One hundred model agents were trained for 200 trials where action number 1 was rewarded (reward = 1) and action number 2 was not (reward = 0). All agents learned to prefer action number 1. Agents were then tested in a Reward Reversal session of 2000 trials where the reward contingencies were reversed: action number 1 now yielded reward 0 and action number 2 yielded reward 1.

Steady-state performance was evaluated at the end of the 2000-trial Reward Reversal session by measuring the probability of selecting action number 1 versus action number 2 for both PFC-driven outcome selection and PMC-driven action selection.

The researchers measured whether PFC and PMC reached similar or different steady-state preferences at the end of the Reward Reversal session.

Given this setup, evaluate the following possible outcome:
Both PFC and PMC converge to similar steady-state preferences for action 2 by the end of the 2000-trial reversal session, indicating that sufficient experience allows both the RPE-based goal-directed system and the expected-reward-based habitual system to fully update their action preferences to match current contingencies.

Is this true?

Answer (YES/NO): NO